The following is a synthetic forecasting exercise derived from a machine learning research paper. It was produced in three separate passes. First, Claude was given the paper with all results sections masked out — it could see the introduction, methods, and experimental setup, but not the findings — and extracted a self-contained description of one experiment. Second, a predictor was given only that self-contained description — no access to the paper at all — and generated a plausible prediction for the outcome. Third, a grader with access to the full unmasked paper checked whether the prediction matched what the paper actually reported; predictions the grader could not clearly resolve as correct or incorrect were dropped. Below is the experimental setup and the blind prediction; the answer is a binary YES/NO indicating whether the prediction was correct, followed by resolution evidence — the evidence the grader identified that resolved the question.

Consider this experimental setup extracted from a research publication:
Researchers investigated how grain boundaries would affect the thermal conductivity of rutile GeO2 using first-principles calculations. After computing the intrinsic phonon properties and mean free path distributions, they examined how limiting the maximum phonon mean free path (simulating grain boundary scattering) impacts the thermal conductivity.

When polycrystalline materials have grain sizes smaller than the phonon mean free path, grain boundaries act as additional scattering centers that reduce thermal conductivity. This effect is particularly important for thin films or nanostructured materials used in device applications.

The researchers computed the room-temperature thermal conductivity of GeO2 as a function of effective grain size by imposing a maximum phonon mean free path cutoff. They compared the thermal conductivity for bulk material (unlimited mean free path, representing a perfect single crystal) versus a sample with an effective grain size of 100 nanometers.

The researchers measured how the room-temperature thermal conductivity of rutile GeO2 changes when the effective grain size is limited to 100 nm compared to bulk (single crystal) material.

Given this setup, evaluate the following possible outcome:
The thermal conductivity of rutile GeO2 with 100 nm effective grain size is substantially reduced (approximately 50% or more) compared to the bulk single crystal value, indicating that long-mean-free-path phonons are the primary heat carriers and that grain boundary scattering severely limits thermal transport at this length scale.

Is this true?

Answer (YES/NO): NO